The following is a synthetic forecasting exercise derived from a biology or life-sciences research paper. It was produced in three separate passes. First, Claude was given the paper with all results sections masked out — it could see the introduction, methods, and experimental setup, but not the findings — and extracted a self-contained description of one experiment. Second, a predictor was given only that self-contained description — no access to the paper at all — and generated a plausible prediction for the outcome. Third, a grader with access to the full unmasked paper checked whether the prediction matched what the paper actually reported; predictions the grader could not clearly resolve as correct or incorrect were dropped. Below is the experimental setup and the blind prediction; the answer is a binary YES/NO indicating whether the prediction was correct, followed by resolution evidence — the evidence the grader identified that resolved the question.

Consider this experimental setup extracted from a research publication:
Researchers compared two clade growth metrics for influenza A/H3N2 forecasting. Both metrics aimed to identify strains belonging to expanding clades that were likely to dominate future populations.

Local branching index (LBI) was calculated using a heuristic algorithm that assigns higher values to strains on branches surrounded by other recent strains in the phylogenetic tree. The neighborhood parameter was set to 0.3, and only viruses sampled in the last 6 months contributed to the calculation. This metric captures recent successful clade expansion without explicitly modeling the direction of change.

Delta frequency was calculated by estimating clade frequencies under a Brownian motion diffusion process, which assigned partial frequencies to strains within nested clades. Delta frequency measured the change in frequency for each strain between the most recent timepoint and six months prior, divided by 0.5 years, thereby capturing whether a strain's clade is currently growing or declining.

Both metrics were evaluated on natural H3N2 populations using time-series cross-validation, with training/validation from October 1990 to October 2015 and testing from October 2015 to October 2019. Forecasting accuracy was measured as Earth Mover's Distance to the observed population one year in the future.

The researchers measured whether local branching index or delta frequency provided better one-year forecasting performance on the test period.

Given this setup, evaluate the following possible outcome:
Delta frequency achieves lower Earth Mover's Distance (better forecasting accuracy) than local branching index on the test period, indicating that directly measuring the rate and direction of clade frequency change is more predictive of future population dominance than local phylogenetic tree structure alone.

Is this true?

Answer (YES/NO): YES